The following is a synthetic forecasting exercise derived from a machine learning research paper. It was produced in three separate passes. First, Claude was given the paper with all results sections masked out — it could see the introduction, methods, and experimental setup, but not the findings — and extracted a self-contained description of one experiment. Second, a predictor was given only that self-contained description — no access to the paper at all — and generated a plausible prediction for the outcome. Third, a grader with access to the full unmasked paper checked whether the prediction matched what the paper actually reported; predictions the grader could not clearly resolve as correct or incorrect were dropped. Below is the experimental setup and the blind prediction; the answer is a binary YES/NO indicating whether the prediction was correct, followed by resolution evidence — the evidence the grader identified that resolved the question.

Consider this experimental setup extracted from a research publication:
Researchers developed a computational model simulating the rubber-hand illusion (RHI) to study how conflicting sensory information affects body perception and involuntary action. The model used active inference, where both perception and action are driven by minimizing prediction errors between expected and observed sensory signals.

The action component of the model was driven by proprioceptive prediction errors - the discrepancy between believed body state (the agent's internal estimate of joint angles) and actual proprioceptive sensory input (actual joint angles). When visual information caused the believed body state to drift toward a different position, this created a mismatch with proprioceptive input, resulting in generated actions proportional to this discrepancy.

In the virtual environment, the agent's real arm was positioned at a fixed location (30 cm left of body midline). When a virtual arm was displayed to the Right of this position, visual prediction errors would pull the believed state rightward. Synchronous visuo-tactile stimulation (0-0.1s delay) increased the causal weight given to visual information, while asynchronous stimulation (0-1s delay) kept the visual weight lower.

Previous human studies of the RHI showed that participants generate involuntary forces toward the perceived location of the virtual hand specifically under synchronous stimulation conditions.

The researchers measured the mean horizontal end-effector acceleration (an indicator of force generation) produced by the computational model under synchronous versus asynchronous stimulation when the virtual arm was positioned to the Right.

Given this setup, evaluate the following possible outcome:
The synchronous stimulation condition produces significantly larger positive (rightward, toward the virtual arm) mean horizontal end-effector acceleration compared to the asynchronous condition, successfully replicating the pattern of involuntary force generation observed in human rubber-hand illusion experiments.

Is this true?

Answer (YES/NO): YES